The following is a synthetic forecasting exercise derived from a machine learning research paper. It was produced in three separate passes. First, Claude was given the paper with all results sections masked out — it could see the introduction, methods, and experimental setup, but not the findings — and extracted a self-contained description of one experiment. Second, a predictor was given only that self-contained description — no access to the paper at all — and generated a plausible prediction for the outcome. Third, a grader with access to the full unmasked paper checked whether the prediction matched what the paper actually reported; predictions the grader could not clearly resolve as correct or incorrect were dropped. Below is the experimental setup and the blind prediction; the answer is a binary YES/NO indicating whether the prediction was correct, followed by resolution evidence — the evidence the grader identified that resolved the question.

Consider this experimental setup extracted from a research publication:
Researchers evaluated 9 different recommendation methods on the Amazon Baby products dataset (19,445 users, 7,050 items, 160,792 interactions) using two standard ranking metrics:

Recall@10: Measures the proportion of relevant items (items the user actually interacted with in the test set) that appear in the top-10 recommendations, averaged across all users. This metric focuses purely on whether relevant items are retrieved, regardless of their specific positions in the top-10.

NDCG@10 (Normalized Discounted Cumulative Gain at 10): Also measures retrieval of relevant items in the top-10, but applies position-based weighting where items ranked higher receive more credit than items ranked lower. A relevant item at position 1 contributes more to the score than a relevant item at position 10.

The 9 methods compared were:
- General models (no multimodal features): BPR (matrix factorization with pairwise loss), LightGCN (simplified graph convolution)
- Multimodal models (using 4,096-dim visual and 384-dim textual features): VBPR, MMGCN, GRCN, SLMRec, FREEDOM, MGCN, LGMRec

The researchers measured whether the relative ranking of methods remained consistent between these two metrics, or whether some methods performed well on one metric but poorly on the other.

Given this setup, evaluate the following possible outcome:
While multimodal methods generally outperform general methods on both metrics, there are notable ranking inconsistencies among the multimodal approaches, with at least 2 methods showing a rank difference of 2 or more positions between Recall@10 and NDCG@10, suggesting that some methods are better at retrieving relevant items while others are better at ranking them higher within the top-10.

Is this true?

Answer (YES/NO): NO